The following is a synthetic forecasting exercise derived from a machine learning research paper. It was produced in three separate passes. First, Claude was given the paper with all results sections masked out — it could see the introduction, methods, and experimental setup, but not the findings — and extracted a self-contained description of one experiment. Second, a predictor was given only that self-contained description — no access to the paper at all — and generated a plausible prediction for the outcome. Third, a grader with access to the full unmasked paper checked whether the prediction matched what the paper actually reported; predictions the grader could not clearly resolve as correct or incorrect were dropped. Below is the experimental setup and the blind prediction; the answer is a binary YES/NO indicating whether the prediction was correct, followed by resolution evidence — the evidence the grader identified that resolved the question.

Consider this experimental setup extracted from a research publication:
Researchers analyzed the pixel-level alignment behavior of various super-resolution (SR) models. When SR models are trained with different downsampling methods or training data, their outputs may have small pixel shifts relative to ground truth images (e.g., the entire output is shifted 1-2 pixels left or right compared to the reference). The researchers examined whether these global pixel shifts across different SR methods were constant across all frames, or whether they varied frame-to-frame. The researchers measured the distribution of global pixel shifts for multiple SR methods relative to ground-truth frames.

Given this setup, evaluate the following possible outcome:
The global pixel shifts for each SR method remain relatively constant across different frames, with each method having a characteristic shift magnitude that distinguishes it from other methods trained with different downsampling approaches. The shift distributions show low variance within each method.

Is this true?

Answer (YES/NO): NO